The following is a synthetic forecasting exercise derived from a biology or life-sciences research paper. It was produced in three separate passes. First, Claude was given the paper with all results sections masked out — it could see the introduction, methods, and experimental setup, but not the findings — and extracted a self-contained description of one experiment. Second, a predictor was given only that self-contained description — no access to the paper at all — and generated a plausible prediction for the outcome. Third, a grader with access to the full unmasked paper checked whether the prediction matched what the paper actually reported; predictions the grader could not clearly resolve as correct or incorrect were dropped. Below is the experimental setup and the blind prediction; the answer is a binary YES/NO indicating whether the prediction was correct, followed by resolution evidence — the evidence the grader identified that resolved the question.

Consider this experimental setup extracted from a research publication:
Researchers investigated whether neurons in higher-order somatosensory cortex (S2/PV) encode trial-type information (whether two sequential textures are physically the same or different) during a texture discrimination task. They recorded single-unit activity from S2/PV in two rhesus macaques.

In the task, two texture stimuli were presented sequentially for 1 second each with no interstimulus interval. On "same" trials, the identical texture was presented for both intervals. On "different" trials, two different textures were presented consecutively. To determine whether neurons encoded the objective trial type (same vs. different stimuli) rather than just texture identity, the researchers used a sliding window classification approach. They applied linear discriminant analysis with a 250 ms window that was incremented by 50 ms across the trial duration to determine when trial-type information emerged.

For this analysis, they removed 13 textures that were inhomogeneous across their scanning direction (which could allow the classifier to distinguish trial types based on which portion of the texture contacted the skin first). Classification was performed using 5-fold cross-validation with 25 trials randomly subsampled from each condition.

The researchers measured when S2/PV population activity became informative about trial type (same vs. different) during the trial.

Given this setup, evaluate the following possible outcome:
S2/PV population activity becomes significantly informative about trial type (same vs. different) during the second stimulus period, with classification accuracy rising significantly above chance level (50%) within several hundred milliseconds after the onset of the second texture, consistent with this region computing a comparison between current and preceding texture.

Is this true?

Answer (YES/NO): YES